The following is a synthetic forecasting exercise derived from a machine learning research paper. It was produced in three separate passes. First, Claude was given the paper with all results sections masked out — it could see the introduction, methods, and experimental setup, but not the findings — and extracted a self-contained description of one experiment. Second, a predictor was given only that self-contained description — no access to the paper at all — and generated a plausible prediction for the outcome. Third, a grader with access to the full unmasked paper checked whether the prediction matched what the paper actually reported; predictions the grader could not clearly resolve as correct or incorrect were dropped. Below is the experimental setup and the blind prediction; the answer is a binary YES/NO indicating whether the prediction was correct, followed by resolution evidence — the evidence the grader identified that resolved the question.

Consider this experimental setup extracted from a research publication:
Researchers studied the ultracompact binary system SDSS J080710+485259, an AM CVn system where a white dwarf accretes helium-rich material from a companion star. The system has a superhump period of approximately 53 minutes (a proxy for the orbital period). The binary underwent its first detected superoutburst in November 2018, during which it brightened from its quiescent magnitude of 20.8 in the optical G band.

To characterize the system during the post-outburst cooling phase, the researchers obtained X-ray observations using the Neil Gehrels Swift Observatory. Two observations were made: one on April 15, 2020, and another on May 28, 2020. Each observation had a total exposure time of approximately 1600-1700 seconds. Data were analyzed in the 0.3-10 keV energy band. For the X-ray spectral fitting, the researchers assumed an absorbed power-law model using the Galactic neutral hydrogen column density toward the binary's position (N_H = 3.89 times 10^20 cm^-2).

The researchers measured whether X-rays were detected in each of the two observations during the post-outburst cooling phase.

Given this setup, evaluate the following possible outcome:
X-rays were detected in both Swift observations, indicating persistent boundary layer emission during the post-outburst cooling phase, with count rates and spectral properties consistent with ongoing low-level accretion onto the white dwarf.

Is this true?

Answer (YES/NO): NO